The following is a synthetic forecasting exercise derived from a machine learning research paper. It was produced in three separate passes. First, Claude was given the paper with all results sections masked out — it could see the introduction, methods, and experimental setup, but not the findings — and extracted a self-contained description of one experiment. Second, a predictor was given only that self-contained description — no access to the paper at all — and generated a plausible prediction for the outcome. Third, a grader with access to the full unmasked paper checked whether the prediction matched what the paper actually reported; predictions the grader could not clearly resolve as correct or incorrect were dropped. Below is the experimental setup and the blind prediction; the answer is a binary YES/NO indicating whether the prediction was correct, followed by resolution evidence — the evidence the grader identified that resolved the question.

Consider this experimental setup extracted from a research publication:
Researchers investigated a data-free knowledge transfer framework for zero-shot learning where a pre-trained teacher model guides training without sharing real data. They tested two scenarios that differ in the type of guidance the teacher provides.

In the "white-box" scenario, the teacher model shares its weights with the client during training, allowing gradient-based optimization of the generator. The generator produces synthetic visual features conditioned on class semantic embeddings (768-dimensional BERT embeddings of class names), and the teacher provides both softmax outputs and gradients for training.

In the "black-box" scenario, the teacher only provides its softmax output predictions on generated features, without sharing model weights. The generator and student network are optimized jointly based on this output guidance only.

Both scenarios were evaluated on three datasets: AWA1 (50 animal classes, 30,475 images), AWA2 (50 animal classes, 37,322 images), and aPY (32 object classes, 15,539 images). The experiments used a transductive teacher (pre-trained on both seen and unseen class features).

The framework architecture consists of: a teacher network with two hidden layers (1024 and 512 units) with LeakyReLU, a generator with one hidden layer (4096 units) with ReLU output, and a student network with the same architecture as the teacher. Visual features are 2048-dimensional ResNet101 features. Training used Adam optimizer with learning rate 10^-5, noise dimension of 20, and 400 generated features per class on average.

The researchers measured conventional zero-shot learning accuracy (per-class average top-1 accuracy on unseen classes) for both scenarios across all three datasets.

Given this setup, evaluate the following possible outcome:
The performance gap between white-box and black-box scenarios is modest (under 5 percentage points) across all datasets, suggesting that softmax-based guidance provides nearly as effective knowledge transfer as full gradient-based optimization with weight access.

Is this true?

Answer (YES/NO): NO